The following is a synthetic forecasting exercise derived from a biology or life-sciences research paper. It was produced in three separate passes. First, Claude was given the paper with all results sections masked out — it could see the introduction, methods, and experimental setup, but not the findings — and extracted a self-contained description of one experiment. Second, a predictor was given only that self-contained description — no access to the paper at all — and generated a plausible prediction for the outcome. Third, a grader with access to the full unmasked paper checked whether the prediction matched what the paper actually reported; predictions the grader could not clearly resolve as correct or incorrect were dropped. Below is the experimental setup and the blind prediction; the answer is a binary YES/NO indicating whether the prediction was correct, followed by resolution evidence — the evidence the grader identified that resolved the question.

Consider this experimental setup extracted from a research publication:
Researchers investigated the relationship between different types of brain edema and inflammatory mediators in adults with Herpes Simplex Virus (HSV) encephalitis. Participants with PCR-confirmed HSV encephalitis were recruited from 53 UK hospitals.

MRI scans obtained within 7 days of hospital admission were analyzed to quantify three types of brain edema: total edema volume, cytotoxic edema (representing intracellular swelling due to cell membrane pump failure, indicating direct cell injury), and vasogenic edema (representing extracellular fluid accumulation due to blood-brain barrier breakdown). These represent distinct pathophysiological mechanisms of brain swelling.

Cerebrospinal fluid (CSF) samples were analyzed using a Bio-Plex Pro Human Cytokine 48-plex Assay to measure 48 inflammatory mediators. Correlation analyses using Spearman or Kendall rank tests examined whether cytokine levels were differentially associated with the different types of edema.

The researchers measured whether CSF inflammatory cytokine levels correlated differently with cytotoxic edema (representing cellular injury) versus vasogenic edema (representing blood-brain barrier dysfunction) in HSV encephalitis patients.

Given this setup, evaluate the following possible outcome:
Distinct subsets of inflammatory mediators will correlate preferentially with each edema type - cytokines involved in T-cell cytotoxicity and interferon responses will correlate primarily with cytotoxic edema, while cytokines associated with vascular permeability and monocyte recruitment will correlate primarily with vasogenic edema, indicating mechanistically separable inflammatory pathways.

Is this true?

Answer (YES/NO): NO